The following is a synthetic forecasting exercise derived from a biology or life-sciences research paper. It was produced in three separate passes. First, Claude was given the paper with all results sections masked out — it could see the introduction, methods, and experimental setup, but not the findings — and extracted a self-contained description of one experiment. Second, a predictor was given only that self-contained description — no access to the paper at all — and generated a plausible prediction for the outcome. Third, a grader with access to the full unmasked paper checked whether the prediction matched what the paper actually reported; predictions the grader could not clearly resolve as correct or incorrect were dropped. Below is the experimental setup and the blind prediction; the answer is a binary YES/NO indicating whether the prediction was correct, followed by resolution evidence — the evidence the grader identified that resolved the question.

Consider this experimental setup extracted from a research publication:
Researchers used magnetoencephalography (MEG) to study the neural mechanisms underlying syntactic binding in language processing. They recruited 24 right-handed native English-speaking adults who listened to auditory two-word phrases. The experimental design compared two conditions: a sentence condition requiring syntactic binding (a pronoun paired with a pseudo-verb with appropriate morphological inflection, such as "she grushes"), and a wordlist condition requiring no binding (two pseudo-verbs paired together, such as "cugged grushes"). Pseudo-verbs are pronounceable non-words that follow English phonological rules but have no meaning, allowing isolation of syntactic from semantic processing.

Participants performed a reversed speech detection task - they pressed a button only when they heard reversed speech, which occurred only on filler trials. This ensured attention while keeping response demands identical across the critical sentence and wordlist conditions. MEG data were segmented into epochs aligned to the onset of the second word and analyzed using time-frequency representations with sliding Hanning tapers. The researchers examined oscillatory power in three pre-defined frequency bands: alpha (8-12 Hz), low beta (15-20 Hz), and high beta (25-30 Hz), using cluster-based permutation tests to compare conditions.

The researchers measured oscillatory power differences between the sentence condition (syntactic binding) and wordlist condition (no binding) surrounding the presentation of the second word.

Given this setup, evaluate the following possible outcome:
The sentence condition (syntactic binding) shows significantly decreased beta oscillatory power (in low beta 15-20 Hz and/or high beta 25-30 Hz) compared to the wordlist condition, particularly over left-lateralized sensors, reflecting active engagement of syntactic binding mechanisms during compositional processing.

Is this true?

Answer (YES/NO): NO